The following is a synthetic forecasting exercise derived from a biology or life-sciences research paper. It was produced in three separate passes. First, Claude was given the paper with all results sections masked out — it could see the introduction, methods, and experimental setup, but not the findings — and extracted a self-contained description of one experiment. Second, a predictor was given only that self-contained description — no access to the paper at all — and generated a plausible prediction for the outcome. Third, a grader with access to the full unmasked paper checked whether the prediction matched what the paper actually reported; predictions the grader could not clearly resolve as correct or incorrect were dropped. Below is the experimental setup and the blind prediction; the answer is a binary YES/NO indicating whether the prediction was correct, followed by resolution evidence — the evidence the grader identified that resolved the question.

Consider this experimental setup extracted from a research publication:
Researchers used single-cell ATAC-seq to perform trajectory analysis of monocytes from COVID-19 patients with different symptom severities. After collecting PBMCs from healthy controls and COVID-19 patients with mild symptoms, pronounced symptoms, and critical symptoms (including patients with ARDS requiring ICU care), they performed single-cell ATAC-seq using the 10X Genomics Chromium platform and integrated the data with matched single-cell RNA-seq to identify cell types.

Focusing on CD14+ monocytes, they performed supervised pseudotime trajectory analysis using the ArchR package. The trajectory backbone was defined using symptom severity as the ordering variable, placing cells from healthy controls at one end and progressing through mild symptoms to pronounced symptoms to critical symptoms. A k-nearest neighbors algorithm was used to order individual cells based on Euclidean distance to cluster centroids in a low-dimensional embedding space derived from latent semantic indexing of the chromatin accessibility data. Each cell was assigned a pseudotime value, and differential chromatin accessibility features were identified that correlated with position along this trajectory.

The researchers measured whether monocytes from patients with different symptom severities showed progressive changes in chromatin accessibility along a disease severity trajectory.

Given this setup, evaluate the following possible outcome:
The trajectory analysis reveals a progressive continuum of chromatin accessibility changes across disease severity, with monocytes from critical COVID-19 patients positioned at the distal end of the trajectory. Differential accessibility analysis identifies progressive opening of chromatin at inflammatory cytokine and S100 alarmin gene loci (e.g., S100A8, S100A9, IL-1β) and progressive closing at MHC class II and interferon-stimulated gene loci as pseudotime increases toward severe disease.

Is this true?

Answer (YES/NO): NO